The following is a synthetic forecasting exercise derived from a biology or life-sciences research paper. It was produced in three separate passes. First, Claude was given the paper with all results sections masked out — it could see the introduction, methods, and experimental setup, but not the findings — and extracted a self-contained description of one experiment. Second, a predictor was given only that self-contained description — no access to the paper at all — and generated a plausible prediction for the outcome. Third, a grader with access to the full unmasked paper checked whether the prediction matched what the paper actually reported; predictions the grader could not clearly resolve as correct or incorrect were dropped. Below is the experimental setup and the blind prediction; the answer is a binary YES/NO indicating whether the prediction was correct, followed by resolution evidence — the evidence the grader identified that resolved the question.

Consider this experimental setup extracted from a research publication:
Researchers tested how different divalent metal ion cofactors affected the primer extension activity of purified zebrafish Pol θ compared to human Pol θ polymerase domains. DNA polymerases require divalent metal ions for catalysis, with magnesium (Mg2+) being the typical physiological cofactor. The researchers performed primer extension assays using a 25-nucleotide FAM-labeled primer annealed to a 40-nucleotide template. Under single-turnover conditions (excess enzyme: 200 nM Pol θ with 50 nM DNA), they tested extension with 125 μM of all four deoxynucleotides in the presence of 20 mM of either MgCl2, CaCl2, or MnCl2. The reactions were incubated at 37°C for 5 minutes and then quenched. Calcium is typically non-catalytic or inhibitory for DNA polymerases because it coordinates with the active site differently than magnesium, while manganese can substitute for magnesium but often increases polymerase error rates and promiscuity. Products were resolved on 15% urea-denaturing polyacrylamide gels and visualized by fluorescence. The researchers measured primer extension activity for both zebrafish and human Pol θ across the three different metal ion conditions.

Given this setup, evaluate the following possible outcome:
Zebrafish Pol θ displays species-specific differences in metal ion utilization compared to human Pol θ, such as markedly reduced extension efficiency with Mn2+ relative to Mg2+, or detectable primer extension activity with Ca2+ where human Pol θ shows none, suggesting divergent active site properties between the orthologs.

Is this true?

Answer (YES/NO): NO